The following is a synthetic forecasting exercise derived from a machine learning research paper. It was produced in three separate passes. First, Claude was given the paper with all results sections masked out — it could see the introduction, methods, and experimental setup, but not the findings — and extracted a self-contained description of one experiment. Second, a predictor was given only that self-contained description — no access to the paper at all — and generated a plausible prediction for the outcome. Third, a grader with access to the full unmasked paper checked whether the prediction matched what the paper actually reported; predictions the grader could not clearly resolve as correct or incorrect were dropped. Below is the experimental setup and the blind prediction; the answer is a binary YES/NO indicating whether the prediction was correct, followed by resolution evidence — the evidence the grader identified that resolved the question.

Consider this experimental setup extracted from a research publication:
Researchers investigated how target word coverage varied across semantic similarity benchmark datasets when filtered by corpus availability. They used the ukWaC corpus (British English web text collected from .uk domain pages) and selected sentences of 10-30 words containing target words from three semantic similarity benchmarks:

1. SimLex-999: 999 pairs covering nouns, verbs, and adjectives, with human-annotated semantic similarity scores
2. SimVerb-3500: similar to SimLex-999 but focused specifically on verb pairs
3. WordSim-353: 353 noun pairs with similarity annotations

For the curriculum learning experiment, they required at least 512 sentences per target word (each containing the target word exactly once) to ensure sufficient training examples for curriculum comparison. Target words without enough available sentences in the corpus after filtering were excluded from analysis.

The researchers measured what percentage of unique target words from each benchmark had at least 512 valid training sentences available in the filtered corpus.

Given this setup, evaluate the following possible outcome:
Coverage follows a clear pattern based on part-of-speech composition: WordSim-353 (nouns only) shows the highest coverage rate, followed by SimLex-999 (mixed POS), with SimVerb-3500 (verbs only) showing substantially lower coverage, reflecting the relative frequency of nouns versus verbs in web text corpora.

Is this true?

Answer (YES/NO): YES